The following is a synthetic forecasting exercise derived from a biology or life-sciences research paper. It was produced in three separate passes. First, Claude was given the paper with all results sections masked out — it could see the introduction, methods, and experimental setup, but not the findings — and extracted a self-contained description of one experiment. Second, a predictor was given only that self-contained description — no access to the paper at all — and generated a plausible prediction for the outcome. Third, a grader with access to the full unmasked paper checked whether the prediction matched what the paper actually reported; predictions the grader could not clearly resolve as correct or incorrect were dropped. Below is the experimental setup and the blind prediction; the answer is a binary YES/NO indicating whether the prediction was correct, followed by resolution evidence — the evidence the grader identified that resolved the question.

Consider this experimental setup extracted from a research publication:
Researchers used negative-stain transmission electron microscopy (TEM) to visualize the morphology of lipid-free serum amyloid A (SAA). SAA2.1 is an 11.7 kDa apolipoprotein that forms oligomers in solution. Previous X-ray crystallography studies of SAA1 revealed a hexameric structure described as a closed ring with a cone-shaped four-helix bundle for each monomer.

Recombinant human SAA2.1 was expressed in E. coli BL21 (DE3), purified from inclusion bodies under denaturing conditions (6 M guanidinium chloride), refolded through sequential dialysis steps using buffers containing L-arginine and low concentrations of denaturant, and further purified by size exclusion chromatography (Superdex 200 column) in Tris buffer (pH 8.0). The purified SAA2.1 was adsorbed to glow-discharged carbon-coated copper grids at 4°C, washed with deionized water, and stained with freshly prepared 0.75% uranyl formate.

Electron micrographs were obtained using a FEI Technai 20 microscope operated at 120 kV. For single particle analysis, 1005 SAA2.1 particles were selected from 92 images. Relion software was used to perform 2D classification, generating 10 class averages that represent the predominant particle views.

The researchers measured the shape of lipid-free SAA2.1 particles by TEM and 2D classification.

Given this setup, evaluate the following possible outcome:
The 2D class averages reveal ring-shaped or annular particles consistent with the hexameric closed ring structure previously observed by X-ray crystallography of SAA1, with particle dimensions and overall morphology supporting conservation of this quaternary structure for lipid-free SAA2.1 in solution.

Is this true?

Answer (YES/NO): NO